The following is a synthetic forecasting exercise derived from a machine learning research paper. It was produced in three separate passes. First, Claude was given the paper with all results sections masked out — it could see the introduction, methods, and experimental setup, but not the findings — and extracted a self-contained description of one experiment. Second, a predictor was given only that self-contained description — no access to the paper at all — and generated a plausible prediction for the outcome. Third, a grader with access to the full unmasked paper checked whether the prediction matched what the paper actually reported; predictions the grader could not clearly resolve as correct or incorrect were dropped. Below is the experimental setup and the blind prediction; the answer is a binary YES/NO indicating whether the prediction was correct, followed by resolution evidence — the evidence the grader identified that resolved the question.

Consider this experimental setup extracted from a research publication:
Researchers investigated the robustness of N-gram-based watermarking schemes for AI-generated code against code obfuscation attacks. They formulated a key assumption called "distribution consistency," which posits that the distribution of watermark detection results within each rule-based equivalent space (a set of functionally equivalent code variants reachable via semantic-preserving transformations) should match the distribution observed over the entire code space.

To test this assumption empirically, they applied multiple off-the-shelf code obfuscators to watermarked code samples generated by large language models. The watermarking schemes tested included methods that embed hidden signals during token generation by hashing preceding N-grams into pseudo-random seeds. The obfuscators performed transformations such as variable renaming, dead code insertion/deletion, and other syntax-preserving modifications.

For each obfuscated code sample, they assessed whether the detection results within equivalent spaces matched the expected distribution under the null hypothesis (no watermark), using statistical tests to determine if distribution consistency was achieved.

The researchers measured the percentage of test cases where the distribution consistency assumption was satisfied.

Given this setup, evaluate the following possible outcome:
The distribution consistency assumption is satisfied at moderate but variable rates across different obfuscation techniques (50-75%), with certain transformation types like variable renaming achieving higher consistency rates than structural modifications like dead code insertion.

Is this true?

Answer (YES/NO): NO